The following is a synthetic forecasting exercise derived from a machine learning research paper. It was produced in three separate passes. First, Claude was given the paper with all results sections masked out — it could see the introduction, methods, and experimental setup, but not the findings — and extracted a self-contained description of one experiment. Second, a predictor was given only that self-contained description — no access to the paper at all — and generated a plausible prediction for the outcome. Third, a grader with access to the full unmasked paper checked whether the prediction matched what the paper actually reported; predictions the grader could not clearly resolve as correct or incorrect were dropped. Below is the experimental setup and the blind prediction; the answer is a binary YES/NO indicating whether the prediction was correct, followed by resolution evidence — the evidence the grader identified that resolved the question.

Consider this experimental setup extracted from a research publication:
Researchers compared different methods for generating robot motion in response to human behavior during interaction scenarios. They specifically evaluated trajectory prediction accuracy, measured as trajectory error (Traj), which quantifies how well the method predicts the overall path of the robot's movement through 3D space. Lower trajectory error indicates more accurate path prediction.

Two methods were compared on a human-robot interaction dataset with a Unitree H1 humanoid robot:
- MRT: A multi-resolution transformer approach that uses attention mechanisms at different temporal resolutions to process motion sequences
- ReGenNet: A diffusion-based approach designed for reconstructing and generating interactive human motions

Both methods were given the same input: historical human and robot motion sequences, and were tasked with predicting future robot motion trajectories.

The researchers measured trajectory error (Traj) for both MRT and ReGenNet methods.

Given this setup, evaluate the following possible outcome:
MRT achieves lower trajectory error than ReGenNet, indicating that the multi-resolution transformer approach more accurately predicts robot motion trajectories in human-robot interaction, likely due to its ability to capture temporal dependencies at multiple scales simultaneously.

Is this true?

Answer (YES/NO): YES